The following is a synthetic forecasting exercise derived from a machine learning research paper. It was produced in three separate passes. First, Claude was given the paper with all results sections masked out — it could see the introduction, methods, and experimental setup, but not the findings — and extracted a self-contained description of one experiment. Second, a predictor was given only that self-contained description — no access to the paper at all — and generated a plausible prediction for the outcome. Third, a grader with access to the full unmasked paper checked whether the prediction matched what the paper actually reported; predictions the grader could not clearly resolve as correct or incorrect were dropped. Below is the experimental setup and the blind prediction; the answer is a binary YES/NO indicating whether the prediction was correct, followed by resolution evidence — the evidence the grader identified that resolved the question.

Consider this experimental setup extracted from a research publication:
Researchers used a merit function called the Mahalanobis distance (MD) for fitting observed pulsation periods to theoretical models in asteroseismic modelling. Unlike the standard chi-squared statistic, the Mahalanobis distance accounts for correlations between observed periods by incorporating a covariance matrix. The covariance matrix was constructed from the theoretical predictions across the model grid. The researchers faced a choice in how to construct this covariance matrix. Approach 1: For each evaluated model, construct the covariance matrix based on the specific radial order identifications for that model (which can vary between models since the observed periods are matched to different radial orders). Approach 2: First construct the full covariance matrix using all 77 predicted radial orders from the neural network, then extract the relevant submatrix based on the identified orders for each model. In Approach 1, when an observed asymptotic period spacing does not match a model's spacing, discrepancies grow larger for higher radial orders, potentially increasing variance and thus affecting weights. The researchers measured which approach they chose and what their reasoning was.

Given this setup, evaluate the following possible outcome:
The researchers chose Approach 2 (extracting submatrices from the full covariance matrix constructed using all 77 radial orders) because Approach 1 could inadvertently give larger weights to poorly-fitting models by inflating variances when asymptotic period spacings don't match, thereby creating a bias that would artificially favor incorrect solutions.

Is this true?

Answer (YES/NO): NO